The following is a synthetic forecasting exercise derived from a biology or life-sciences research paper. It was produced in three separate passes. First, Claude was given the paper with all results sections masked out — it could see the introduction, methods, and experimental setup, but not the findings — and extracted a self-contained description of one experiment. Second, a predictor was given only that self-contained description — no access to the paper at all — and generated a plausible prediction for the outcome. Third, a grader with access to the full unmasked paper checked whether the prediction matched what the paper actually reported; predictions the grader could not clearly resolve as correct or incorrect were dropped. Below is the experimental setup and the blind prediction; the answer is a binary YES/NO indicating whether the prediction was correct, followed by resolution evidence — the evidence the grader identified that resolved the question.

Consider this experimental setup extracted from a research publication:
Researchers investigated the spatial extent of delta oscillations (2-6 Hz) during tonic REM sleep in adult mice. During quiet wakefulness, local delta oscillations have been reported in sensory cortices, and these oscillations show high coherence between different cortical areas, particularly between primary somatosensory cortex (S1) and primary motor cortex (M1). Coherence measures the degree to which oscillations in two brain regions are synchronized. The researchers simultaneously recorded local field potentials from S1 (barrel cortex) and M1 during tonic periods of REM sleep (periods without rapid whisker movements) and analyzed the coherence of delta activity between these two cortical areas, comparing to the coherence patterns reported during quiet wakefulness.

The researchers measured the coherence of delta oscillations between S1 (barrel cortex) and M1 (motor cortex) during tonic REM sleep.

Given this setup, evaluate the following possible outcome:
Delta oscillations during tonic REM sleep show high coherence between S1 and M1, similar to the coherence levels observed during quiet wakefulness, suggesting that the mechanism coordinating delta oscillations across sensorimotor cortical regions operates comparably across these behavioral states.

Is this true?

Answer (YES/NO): NO